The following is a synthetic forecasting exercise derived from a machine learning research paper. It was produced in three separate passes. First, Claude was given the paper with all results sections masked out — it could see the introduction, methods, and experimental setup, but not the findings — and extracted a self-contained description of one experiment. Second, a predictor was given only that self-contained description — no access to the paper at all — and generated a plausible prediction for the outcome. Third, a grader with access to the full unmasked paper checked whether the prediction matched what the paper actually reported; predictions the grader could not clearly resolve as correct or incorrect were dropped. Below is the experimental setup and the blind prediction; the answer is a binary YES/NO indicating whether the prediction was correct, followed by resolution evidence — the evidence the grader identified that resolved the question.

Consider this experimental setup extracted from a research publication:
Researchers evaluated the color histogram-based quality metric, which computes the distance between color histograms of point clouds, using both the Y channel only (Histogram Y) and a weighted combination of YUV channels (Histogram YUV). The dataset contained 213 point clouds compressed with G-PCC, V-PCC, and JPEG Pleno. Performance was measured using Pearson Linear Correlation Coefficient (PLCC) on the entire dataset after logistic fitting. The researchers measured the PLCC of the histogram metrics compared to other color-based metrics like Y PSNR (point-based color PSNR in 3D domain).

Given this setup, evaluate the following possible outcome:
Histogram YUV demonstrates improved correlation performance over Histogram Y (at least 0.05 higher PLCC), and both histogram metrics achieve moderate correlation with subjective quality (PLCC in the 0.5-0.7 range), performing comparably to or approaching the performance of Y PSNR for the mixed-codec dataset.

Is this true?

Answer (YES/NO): NO